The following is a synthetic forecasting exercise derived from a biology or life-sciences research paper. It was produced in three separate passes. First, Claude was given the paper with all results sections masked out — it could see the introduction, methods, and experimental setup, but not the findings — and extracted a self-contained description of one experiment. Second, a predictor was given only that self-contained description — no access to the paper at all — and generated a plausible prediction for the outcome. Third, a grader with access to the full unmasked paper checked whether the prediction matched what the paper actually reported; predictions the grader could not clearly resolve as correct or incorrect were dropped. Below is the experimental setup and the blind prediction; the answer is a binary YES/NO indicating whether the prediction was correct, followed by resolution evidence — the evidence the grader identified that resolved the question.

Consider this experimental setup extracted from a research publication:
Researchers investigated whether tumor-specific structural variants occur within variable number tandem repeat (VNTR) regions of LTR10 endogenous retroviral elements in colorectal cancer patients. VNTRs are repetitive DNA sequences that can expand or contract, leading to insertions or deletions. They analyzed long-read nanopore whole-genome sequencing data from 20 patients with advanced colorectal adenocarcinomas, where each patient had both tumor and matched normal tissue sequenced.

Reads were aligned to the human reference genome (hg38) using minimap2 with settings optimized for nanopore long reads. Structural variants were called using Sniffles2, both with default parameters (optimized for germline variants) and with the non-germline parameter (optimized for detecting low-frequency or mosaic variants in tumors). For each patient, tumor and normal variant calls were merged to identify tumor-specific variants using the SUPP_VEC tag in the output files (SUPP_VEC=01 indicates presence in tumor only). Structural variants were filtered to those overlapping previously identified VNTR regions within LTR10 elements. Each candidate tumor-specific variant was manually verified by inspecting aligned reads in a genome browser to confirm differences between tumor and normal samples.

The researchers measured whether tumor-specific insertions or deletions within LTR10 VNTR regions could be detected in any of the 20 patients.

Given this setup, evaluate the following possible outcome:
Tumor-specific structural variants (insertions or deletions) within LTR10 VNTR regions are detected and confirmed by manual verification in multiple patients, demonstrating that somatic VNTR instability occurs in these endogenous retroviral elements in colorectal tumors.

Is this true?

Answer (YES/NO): YES